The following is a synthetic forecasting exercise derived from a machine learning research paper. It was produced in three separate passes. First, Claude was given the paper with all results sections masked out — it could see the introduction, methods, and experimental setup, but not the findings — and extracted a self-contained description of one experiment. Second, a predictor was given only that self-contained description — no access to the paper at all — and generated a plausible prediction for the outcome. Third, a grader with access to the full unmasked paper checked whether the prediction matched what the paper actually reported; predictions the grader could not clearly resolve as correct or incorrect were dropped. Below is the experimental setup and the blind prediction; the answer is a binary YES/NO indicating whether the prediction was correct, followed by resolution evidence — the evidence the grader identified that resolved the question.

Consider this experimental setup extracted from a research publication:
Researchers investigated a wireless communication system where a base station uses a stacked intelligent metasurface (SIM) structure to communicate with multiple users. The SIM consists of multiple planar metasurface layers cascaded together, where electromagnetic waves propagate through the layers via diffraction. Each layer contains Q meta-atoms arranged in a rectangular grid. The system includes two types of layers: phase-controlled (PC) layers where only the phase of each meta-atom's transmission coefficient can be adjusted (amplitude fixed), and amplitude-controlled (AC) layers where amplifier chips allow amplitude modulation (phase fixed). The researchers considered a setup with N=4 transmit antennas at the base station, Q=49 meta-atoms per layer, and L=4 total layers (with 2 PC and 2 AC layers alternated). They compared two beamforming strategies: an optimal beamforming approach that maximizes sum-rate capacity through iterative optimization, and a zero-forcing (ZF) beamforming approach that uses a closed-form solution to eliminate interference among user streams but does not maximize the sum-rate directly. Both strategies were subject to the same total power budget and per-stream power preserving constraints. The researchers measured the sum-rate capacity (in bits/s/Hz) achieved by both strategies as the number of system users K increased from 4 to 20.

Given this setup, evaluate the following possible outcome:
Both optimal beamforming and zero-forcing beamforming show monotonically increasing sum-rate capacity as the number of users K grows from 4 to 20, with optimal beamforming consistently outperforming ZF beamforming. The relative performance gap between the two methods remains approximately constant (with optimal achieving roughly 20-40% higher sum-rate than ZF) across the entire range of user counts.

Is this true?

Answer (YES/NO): NO